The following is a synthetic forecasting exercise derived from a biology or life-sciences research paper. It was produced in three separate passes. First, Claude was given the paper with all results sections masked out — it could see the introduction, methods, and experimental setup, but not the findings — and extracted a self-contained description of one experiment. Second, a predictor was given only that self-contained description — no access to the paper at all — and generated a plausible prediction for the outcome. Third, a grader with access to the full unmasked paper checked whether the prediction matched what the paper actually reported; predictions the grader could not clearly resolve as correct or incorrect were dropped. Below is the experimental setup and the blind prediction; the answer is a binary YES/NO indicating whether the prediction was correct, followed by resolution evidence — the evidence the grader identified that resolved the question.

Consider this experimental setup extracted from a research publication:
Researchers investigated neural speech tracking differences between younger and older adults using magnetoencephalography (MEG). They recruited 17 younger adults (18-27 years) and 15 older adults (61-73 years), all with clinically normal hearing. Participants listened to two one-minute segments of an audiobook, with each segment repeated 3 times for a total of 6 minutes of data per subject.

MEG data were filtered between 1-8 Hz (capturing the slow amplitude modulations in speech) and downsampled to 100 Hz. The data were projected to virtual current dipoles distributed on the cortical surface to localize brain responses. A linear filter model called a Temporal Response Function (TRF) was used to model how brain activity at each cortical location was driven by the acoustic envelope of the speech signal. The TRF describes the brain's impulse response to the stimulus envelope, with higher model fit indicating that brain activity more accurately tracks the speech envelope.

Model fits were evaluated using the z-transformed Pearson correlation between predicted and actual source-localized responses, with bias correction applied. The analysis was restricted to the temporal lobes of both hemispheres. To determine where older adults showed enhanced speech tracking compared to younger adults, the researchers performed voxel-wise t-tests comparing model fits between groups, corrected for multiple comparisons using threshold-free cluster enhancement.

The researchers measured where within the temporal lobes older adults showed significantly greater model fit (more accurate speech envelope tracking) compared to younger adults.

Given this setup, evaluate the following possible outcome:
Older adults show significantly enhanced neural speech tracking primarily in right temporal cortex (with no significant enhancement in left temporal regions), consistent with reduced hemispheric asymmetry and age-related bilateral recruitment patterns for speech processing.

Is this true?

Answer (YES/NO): NO